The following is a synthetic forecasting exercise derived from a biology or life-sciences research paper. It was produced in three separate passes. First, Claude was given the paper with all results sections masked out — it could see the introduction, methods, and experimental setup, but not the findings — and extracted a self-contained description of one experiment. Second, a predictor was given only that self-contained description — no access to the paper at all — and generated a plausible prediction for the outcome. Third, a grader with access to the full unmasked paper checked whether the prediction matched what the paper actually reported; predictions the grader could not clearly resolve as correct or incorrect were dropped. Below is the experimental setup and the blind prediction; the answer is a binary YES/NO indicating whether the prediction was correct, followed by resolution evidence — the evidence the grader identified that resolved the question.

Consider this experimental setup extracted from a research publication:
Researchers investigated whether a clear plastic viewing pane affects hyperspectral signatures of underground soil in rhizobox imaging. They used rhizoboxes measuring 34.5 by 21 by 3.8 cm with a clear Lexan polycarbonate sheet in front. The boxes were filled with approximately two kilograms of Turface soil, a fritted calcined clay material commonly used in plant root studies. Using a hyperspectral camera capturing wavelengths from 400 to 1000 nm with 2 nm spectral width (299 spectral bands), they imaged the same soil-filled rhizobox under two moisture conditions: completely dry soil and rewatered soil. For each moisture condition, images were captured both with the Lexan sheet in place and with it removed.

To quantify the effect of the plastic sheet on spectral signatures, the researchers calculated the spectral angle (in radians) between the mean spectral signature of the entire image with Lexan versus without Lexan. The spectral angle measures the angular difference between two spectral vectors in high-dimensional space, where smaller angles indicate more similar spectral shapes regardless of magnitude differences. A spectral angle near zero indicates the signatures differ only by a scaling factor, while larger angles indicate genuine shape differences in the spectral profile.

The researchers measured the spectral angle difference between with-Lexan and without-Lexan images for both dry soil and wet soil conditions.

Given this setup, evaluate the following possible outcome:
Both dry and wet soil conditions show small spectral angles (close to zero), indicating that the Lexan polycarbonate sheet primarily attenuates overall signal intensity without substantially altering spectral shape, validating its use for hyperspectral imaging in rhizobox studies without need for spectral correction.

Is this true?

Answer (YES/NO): YES